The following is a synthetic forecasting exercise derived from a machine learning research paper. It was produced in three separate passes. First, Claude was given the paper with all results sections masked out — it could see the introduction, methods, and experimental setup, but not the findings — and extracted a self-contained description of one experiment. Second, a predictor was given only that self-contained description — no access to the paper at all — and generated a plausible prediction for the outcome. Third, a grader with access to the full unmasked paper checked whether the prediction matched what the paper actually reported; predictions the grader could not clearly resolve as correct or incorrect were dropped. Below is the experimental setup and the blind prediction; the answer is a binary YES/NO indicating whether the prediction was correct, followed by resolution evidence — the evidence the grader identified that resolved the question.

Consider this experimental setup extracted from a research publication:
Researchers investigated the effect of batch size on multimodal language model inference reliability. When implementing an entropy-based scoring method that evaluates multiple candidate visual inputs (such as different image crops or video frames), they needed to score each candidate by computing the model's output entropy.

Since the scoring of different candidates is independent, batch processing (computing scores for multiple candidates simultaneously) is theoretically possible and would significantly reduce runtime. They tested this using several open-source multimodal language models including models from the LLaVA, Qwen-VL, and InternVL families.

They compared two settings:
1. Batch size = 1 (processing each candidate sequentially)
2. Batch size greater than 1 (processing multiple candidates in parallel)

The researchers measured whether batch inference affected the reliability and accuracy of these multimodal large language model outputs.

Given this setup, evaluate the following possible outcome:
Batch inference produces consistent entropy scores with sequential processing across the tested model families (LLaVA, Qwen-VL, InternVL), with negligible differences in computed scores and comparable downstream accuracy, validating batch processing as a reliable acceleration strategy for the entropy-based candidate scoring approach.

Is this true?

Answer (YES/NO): NO